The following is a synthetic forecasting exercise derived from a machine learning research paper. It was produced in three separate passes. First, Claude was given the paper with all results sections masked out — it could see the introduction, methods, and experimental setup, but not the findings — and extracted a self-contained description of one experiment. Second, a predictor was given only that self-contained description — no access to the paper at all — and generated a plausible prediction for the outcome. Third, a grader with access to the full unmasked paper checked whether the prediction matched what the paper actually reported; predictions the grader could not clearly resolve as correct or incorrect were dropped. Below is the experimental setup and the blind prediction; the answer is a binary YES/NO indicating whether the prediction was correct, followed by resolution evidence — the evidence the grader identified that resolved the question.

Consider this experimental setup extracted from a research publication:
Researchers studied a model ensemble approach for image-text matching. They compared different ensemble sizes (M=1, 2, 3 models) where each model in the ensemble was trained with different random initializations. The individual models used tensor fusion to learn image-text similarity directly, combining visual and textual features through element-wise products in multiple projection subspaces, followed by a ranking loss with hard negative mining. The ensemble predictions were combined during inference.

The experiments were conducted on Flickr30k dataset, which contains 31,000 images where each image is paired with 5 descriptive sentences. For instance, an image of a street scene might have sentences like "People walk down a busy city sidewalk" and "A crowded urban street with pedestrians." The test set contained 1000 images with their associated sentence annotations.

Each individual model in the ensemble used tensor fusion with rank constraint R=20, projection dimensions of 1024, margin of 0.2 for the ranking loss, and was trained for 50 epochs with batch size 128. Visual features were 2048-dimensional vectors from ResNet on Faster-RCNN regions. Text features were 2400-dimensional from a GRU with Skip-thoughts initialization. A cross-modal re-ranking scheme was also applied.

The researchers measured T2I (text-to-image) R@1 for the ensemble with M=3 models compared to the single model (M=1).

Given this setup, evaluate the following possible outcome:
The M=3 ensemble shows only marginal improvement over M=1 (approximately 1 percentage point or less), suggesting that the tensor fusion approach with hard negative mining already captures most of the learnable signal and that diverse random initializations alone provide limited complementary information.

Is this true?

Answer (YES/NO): NO